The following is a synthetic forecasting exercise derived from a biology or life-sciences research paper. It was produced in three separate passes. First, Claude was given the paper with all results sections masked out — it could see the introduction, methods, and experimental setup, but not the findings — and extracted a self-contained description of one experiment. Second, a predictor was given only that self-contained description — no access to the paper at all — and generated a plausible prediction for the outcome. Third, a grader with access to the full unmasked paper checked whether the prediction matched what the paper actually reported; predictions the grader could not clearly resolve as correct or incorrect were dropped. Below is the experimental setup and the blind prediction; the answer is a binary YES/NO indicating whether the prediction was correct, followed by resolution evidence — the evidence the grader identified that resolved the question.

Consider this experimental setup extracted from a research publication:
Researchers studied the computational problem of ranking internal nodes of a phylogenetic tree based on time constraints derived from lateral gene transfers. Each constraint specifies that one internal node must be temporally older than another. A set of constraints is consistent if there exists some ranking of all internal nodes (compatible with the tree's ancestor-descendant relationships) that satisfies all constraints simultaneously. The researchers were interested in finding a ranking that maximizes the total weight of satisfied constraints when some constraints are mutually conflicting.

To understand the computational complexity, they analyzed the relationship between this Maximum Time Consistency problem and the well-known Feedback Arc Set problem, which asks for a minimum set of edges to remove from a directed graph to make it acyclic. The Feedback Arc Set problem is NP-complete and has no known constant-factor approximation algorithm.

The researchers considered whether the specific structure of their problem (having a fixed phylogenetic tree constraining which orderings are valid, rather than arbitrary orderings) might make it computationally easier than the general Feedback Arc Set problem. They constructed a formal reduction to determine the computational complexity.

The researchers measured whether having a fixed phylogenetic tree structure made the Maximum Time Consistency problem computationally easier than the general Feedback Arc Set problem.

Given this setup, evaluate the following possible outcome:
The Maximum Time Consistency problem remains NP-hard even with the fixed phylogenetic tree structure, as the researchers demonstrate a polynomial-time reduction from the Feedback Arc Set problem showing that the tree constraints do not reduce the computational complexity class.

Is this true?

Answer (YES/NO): YES